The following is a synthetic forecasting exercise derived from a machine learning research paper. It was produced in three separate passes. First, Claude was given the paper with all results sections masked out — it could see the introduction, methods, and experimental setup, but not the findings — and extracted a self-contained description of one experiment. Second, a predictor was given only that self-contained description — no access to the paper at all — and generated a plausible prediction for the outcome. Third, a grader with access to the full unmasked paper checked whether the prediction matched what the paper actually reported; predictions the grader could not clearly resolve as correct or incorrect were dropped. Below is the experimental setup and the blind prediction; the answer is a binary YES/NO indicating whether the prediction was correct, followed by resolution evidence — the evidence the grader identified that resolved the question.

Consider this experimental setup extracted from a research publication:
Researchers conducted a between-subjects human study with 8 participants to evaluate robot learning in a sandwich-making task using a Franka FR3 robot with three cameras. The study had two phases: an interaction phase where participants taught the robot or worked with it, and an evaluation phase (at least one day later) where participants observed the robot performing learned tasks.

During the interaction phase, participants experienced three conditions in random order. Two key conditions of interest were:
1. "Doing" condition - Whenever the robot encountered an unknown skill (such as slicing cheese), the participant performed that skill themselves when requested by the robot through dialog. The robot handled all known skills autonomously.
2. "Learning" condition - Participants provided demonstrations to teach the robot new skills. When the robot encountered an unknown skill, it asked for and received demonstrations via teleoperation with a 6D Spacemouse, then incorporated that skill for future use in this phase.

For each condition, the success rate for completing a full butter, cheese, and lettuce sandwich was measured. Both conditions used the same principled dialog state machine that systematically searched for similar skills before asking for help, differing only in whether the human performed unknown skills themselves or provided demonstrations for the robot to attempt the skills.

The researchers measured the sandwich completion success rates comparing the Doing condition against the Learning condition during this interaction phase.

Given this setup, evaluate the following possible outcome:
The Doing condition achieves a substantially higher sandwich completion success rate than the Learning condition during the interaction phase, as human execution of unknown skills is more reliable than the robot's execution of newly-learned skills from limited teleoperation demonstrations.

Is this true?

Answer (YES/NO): NO